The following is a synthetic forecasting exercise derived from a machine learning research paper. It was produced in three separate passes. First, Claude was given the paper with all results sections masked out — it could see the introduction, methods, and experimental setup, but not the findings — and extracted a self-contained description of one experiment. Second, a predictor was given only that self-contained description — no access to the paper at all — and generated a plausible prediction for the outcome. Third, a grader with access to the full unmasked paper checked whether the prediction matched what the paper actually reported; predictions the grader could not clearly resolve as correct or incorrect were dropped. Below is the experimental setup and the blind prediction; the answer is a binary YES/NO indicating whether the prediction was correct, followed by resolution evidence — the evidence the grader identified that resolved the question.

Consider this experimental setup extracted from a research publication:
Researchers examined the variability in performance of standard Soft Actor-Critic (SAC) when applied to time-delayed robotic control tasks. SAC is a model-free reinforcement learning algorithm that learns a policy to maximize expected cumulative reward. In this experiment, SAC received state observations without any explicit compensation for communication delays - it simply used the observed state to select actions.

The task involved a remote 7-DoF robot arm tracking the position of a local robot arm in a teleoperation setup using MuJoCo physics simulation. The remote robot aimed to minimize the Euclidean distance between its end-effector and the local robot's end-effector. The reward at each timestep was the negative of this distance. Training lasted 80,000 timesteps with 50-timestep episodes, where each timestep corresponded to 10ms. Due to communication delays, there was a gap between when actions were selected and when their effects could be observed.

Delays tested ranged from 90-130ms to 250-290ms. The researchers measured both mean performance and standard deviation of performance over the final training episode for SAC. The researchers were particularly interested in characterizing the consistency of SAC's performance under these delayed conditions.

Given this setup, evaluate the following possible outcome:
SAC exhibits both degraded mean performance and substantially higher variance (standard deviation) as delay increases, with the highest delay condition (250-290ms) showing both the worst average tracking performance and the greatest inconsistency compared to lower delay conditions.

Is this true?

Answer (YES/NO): NO